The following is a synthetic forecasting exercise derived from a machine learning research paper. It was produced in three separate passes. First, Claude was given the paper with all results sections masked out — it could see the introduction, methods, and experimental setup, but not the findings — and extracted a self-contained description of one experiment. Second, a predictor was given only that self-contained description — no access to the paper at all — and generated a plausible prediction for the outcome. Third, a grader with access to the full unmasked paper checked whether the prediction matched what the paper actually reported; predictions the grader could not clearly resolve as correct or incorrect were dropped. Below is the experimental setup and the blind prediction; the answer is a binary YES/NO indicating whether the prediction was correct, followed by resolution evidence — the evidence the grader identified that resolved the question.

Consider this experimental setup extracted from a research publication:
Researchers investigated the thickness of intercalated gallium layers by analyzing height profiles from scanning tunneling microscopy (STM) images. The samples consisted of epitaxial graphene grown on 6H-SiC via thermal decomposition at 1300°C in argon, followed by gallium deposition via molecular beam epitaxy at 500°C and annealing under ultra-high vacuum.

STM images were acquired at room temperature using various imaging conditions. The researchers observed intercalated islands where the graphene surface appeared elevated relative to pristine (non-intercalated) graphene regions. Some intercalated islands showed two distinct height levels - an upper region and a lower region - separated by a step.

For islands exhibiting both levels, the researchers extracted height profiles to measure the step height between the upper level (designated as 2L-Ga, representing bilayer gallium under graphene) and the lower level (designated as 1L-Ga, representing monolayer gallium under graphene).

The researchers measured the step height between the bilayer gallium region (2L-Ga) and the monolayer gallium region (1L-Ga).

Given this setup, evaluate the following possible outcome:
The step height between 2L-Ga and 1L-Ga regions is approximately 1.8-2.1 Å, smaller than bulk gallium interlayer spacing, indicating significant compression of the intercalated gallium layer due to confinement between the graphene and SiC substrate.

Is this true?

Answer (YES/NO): YES